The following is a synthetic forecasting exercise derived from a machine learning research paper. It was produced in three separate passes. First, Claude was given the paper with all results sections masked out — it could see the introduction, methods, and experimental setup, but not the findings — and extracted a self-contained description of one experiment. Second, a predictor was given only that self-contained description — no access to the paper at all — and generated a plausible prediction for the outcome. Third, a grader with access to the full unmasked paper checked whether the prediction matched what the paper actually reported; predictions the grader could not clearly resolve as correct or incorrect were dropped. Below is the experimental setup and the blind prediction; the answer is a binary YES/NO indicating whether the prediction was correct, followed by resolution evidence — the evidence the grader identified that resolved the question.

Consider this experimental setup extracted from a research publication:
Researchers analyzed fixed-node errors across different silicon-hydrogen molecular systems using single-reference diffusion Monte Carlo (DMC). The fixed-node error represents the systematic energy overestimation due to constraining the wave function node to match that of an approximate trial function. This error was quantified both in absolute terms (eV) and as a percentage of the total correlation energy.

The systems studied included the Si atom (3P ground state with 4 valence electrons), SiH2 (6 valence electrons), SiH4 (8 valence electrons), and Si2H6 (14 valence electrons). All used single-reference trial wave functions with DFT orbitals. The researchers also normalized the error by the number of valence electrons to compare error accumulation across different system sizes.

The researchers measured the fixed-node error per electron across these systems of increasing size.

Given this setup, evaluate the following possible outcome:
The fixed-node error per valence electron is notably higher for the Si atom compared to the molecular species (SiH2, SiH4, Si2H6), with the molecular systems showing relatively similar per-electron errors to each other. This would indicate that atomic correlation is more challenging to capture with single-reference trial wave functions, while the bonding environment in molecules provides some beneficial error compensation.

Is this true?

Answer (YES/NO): NO